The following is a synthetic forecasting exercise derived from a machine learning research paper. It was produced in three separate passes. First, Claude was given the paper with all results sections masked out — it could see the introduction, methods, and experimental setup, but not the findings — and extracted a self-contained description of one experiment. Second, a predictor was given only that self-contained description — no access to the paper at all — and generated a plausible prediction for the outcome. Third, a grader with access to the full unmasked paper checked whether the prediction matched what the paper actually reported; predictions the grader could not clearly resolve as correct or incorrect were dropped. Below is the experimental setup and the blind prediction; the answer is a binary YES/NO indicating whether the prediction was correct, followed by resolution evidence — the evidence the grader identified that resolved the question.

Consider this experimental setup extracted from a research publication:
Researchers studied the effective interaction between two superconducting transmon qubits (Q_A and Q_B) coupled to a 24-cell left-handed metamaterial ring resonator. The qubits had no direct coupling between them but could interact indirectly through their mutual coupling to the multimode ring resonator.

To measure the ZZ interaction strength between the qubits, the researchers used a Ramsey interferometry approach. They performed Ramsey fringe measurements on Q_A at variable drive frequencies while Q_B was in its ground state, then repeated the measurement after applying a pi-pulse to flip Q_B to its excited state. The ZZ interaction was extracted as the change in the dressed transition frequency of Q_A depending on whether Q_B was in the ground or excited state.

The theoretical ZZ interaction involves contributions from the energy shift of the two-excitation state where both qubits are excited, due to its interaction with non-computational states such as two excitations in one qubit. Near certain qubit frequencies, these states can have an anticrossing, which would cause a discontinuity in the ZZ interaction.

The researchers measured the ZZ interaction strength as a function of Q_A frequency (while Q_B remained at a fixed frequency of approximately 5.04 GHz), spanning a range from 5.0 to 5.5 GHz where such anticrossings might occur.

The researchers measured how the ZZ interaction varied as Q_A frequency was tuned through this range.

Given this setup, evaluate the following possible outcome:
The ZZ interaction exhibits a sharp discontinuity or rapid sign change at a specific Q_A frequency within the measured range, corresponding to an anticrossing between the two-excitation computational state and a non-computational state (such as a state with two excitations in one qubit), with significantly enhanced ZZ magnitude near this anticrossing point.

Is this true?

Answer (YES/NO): YES